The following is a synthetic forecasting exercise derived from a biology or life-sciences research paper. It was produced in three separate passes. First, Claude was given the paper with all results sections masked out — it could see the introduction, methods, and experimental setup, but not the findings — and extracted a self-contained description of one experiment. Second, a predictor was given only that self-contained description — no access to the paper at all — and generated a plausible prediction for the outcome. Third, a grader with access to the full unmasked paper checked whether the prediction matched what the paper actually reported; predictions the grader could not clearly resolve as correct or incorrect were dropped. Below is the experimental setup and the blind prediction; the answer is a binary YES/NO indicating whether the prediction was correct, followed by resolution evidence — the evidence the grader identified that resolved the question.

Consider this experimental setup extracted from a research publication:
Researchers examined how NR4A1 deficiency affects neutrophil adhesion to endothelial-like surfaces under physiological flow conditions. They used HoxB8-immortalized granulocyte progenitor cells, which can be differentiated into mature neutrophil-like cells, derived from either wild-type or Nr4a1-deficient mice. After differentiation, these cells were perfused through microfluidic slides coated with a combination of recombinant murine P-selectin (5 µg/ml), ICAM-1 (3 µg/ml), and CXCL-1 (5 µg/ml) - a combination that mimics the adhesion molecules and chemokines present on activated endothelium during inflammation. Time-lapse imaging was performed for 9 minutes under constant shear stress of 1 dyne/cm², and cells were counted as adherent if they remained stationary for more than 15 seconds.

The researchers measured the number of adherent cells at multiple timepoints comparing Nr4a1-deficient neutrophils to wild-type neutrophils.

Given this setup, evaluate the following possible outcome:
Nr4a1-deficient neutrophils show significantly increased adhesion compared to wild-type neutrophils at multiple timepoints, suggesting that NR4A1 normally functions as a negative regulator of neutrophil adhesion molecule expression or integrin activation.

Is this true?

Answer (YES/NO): NO